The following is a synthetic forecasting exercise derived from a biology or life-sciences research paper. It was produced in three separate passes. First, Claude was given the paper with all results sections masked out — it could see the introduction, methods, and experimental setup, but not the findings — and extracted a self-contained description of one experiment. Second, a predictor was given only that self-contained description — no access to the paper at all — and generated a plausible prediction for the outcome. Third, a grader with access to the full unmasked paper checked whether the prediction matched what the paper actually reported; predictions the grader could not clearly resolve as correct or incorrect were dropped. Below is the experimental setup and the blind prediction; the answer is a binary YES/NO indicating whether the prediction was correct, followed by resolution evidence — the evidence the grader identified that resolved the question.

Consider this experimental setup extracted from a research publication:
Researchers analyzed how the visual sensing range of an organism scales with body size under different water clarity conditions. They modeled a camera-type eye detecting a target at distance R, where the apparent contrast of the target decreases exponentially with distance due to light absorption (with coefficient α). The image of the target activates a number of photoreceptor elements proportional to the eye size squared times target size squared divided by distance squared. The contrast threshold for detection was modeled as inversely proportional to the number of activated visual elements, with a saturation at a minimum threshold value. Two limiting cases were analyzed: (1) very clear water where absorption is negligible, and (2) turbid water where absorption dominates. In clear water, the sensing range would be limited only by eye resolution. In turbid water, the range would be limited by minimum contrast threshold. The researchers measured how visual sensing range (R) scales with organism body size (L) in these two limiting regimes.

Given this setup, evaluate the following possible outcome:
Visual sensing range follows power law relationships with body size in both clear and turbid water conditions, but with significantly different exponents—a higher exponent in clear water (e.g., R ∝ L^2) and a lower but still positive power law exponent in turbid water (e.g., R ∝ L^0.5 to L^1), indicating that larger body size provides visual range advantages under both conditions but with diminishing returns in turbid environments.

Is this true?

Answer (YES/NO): NO